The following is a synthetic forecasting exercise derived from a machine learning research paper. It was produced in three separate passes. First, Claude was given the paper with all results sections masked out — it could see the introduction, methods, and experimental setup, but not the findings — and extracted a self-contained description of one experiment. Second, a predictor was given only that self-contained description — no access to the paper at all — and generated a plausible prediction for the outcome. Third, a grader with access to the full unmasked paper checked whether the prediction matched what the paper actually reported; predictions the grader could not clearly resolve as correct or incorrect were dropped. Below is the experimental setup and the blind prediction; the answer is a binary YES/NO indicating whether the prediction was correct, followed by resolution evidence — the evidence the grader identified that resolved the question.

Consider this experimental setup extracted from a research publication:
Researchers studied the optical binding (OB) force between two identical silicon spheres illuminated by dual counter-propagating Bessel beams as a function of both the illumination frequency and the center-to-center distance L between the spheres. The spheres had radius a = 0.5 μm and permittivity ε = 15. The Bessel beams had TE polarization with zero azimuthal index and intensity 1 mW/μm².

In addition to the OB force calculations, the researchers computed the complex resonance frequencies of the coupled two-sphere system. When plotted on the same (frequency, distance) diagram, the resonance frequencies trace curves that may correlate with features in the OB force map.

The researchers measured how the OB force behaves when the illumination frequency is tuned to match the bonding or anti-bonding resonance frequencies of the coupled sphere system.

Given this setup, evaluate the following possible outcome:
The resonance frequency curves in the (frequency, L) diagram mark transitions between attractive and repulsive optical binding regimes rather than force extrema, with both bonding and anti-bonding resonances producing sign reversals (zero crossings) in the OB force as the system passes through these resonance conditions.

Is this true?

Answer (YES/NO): NO